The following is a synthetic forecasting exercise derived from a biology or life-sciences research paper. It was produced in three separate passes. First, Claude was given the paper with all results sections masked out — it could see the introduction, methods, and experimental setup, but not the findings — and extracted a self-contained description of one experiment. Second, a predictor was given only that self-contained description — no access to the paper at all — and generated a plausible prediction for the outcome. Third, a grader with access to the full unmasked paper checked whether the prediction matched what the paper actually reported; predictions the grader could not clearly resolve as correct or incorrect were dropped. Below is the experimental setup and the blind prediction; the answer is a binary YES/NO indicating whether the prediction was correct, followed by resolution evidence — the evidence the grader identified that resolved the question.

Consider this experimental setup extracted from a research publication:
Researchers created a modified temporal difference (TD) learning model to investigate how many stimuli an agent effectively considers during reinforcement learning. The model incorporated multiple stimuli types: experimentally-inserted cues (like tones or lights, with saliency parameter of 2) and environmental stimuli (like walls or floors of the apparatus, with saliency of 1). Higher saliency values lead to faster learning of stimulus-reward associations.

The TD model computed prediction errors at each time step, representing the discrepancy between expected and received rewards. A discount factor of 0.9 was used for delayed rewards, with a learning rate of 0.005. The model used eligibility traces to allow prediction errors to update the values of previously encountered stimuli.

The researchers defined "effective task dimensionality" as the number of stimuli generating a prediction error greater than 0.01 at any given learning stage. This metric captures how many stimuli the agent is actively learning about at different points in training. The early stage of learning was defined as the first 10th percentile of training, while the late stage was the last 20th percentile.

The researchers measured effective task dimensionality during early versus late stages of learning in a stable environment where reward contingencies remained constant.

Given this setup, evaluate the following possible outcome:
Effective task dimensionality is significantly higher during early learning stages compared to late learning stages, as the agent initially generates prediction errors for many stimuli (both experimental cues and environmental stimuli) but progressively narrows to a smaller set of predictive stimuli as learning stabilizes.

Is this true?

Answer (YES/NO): YES